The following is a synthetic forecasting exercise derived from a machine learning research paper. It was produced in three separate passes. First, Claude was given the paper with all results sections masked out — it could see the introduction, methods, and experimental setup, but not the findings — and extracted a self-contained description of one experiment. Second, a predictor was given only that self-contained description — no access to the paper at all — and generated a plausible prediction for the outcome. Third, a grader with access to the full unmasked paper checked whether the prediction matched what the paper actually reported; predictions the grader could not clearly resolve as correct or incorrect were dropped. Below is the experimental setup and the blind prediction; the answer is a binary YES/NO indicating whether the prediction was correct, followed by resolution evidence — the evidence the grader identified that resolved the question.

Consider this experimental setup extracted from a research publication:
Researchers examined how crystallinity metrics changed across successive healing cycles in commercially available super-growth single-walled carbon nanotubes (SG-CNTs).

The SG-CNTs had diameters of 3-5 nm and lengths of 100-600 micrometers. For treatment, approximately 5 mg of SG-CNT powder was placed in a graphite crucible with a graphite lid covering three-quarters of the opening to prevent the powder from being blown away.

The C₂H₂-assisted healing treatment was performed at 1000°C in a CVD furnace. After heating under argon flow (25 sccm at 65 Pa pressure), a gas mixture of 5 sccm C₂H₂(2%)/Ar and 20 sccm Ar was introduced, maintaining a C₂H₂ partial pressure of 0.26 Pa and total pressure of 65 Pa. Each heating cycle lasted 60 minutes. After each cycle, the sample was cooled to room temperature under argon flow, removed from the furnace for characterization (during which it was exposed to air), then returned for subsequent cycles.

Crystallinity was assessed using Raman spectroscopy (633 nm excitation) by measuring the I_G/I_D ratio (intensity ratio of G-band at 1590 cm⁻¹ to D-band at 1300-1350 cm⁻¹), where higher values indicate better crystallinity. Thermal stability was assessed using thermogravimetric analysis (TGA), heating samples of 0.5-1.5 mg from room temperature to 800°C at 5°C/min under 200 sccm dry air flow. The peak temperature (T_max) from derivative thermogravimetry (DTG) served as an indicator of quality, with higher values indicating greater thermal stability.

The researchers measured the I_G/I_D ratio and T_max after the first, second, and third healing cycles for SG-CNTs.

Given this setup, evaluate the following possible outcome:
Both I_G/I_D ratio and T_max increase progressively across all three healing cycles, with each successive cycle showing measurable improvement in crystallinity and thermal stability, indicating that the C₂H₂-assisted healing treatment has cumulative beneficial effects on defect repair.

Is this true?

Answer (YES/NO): NO